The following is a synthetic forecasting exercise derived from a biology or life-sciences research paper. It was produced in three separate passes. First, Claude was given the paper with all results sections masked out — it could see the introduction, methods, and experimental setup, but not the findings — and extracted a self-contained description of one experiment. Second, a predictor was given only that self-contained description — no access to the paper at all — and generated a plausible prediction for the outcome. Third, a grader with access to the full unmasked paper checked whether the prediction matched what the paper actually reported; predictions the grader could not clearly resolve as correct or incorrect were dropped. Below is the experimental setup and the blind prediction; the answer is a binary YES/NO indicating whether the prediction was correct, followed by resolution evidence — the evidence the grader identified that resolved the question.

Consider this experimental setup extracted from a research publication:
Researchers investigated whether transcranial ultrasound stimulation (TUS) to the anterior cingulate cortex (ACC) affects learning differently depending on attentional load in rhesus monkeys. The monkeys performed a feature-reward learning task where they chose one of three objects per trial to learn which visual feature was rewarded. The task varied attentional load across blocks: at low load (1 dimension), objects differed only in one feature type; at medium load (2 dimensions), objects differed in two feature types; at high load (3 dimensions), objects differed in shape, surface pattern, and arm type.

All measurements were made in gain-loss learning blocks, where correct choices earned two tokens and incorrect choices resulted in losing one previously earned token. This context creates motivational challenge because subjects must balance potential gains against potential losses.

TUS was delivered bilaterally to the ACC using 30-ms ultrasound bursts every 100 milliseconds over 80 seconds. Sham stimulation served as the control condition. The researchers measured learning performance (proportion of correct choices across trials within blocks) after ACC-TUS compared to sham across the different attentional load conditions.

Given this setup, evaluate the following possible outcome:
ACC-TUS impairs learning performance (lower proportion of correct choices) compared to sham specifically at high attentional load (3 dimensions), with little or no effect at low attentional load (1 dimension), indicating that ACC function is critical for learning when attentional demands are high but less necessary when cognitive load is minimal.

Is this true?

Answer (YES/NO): NO